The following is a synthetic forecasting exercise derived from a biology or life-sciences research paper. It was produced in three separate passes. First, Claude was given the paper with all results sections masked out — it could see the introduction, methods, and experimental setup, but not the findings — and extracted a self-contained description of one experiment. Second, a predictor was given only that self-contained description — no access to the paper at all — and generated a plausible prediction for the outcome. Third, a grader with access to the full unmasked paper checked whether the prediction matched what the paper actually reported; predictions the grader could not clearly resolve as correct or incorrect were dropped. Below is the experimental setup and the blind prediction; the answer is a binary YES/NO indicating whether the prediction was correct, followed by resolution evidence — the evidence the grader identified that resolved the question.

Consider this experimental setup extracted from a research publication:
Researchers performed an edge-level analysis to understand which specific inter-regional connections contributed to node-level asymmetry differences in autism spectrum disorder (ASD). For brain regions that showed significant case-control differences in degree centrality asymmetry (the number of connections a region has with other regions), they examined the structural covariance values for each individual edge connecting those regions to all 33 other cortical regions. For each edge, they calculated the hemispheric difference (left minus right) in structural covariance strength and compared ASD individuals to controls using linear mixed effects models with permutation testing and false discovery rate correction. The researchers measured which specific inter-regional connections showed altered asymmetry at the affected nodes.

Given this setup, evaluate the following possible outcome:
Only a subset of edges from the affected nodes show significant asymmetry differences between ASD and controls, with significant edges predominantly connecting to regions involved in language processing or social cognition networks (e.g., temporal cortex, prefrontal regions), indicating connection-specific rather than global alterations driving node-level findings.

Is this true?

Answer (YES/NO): NO